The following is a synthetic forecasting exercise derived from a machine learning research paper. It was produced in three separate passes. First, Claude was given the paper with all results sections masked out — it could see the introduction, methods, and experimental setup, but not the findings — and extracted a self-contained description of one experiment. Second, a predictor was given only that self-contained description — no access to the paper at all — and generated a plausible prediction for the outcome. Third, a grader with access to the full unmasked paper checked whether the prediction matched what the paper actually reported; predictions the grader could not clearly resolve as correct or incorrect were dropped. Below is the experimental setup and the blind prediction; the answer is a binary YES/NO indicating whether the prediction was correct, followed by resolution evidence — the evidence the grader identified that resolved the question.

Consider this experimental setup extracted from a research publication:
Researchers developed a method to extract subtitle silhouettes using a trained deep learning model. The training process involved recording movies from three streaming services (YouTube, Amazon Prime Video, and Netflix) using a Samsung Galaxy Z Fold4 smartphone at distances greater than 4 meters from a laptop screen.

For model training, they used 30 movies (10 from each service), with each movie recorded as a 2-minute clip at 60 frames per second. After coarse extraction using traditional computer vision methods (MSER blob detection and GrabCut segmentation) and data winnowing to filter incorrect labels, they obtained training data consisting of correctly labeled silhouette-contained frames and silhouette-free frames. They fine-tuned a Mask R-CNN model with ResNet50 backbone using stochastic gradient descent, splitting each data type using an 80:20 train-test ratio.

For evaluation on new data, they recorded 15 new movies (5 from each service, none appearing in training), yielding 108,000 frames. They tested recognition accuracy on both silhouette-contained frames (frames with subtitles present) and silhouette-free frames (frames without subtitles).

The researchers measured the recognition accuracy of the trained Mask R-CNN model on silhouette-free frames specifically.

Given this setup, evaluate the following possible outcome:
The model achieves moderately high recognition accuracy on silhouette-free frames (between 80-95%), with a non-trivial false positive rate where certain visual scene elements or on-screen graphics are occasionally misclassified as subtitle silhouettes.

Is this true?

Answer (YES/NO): NO